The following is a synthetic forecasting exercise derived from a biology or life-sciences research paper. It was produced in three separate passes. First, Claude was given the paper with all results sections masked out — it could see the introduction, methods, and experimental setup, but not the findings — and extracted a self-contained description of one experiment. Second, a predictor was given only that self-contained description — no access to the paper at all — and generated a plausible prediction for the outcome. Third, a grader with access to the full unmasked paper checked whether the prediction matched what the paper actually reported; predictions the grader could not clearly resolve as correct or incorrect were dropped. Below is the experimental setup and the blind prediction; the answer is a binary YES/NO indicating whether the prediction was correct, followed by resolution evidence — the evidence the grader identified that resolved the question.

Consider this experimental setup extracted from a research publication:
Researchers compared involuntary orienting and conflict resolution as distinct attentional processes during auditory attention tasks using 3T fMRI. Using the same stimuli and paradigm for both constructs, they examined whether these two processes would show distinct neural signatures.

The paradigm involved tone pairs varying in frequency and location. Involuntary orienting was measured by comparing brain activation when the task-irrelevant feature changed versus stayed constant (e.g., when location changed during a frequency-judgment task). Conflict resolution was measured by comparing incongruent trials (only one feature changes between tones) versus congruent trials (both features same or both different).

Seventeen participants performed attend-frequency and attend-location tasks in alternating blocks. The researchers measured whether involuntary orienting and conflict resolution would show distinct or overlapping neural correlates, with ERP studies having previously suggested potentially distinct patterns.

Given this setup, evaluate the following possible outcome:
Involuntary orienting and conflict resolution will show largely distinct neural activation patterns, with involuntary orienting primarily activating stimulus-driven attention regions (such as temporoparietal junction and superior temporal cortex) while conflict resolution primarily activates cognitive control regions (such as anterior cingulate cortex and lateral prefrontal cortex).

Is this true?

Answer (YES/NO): NO